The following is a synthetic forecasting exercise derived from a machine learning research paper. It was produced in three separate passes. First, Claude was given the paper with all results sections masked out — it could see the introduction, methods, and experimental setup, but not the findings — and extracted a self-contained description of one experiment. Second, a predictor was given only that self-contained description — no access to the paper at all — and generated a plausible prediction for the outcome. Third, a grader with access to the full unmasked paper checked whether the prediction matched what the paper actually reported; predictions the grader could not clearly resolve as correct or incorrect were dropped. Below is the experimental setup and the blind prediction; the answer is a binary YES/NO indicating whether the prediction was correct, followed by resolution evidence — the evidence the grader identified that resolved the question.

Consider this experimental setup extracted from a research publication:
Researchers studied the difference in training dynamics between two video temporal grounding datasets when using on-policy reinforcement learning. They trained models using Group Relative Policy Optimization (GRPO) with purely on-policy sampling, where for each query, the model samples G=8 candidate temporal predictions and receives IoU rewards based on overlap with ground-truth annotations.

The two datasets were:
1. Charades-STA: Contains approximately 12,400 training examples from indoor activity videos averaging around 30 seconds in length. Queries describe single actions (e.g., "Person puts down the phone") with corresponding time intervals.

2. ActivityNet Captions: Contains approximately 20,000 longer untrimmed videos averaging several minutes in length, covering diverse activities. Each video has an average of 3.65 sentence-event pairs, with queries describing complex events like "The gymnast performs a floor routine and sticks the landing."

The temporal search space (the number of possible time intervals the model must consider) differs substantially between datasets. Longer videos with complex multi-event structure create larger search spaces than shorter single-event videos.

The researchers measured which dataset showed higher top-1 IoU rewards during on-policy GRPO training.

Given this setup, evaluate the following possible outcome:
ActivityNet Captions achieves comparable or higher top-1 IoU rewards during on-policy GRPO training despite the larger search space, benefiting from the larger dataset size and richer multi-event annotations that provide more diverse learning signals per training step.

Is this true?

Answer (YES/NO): NO